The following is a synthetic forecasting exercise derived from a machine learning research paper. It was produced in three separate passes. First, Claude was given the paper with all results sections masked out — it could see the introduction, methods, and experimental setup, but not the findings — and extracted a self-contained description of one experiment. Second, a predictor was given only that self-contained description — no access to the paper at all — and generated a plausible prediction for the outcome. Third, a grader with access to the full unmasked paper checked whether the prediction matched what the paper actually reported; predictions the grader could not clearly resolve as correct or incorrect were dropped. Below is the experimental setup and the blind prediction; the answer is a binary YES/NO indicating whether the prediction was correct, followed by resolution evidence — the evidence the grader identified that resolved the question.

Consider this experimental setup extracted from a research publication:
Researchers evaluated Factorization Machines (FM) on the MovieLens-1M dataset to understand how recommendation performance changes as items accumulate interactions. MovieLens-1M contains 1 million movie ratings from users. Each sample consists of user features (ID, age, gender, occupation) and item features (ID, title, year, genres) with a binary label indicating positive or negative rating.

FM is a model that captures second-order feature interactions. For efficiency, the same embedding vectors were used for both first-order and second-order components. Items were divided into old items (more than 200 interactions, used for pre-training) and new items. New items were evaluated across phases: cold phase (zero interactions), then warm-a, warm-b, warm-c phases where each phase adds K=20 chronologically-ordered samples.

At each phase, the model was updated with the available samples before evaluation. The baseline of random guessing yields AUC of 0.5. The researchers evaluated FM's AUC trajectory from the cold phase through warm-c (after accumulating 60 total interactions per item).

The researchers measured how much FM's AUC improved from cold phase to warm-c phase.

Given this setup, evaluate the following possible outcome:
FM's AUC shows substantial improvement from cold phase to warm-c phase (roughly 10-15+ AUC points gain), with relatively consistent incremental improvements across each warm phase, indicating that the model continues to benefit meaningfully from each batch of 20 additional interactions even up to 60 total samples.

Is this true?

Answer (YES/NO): NO